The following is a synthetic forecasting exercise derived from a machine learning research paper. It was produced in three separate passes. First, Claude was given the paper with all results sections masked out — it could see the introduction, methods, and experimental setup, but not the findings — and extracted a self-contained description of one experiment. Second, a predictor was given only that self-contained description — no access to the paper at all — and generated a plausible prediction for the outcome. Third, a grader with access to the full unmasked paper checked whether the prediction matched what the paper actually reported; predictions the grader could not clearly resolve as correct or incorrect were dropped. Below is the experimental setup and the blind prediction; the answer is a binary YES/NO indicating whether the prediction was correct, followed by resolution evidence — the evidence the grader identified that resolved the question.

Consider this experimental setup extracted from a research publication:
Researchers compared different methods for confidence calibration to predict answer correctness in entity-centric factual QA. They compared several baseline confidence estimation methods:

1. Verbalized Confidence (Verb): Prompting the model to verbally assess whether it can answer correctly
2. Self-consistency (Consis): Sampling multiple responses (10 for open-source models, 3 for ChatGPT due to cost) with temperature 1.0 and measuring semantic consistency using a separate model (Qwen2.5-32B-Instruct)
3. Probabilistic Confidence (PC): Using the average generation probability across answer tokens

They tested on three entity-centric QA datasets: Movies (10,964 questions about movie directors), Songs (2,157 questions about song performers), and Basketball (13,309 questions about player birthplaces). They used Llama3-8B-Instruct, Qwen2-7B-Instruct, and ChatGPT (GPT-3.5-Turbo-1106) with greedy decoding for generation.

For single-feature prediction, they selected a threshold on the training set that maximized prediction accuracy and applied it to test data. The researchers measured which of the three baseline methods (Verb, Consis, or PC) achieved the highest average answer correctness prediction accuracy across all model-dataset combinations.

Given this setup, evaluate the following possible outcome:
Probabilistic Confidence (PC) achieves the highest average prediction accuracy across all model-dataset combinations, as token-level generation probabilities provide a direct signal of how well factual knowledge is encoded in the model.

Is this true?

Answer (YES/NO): YES